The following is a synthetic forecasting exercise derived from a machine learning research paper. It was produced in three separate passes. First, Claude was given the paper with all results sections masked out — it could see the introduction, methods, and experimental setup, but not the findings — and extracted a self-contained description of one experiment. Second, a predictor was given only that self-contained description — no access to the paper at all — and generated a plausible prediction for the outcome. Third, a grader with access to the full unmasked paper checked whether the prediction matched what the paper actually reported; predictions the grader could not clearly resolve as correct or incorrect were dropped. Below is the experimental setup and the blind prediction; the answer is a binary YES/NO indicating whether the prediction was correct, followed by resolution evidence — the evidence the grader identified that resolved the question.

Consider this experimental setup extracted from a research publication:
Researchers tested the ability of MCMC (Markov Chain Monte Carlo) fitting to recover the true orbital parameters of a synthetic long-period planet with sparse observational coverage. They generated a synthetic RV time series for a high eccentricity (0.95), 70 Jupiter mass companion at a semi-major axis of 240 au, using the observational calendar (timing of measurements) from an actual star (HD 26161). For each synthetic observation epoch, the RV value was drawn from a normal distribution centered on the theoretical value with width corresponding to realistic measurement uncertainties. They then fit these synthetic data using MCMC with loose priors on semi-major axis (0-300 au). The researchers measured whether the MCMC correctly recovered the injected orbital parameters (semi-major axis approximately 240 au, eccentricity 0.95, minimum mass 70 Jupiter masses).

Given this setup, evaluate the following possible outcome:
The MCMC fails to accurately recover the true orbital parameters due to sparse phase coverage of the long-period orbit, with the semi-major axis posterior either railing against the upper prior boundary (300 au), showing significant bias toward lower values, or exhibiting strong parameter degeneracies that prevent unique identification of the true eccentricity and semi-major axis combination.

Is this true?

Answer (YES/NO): YES